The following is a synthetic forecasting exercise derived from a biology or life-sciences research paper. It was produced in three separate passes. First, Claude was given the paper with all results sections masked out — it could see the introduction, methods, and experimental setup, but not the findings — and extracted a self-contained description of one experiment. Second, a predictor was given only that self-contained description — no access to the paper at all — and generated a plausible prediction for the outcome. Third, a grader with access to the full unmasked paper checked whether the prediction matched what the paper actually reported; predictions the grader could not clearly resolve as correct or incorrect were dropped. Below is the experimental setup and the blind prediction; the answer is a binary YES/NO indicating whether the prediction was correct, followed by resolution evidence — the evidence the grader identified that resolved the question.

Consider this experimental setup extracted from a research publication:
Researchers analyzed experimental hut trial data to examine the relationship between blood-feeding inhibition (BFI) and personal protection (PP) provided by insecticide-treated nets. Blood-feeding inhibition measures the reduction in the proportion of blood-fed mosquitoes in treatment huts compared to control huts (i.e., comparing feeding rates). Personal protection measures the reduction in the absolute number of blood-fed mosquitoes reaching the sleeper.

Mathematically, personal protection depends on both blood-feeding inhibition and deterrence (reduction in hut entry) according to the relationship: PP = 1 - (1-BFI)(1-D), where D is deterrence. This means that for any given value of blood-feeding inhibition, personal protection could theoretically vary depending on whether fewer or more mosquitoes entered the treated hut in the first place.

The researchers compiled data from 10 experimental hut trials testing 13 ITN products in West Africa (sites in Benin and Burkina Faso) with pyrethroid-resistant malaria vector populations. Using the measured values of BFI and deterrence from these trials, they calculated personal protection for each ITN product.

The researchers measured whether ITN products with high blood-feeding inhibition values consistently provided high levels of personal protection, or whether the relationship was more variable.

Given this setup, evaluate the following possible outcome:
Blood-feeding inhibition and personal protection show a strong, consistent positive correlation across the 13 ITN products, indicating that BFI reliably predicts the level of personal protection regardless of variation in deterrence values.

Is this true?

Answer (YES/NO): NO